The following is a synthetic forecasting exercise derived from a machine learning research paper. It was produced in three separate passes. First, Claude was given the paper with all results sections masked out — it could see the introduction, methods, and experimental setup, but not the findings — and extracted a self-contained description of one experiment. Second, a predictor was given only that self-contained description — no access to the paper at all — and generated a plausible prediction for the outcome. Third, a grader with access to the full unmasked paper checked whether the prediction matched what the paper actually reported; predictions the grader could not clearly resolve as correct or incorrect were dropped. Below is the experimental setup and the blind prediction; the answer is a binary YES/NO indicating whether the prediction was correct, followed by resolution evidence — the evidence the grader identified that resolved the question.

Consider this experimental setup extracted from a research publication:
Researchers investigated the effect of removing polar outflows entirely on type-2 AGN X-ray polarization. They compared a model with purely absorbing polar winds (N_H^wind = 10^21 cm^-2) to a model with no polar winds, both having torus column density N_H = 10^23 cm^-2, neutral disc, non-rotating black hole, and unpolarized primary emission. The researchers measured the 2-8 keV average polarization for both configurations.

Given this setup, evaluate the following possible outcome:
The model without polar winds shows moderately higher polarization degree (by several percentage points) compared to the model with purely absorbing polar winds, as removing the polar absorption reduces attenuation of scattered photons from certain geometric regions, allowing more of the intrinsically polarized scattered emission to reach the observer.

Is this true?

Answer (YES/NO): NO